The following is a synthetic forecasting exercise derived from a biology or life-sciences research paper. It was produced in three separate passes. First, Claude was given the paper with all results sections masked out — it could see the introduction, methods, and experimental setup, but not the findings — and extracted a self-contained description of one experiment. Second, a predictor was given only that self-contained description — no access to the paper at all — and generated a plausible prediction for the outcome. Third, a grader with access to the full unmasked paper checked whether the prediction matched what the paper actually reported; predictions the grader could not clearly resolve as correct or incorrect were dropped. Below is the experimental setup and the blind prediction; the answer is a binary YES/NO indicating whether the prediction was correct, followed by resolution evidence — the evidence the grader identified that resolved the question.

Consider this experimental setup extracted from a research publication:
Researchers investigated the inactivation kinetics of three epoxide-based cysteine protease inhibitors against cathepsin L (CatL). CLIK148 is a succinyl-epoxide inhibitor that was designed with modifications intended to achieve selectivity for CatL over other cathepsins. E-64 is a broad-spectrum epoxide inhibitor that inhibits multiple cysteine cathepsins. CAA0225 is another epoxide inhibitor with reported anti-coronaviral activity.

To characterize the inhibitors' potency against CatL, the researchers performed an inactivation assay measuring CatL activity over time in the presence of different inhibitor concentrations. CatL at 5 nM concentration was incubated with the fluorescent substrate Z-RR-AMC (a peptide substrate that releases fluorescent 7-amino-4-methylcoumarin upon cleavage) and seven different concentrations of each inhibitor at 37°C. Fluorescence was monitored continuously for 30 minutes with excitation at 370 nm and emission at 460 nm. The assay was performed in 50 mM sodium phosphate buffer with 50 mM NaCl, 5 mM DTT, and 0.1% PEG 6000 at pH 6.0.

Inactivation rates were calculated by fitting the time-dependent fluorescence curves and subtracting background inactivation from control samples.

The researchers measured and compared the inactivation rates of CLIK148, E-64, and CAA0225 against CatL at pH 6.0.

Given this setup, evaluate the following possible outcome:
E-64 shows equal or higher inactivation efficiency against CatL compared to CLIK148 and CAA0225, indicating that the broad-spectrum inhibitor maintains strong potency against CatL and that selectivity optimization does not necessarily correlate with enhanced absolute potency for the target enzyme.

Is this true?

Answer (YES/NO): NO